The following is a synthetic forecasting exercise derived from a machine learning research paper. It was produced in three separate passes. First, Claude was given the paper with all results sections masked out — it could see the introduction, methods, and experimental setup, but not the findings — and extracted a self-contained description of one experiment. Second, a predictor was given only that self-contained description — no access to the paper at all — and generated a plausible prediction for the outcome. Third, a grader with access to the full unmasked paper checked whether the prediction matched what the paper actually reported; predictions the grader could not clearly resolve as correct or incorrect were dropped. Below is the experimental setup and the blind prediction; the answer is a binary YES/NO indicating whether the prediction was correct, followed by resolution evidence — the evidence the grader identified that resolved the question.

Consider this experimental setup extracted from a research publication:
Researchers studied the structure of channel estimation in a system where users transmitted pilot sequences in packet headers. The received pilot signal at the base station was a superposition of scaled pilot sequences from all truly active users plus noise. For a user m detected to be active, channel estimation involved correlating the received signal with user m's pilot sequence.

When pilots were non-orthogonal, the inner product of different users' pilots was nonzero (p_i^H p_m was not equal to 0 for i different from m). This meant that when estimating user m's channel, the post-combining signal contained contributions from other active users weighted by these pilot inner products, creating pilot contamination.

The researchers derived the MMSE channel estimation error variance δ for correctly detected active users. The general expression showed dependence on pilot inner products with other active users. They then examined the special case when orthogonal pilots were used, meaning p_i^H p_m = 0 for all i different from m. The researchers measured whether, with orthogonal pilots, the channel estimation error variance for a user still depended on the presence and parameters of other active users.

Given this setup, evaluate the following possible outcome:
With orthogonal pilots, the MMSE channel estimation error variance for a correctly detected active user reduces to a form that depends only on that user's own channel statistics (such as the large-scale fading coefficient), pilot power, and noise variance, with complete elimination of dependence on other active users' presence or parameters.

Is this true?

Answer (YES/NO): YES